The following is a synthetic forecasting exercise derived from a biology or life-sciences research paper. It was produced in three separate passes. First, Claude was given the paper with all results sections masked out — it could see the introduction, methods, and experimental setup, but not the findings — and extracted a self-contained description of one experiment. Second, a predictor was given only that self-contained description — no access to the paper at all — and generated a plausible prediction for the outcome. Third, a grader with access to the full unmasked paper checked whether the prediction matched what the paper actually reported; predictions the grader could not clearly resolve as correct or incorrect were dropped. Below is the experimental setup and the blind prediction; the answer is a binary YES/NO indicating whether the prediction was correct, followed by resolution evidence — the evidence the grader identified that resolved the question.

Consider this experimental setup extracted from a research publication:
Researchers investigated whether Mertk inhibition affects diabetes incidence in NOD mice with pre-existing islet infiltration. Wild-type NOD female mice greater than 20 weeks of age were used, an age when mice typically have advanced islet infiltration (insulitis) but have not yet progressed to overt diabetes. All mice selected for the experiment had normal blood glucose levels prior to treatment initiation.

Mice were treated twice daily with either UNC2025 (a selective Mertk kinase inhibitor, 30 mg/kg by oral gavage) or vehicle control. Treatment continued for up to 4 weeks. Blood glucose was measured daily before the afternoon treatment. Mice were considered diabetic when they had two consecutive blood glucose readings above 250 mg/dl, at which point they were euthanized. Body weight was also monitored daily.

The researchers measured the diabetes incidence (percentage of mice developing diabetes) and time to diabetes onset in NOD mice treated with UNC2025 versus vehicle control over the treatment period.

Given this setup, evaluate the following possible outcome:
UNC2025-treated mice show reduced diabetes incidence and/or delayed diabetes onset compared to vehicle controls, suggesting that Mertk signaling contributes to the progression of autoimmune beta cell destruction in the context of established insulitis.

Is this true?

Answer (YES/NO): NO